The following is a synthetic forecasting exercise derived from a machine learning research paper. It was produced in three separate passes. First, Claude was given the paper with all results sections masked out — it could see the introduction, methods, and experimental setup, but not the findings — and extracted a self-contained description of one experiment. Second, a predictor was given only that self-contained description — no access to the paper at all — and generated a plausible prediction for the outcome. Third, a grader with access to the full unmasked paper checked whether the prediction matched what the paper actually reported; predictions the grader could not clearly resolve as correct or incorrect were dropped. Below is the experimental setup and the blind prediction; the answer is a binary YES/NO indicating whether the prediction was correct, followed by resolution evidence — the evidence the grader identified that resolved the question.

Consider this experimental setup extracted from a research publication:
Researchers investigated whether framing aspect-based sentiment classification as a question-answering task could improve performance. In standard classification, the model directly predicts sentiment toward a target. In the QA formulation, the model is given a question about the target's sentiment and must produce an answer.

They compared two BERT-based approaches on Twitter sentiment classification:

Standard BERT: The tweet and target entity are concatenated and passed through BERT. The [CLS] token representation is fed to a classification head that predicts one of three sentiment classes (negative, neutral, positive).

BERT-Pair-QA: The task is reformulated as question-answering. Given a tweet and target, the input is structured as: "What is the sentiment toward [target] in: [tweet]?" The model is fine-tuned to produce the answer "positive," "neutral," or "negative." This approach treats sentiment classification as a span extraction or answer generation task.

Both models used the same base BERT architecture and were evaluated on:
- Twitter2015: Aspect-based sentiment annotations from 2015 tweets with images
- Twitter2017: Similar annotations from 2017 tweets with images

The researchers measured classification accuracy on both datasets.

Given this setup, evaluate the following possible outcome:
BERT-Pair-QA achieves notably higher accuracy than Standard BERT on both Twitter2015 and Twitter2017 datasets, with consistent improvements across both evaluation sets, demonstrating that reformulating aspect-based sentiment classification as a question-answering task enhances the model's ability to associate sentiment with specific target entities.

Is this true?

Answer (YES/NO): NO